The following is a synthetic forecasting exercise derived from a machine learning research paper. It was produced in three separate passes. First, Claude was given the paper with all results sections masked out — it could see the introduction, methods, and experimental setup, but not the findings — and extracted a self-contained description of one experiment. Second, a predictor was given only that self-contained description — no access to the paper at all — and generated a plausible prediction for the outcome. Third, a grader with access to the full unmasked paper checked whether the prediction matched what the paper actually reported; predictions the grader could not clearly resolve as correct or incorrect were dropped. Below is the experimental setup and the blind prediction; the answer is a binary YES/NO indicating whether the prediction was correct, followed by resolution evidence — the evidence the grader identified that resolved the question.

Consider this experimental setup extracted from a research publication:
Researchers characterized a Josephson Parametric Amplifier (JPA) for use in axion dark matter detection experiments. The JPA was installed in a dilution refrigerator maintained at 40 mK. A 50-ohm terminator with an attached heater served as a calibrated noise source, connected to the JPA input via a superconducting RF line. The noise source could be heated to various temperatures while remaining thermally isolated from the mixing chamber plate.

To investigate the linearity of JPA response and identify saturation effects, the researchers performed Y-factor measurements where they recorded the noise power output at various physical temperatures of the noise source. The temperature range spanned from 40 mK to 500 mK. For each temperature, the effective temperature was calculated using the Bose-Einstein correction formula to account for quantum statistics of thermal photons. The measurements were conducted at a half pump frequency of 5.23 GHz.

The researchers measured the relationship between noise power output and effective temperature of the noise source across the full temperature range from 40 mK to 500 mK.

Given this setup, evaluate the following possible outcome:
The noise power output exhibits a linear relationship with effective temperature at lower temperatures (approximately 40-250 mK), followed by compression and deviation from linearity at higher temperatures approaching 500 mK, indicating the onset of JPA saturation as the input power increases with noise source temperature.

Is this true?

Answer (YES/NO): NO